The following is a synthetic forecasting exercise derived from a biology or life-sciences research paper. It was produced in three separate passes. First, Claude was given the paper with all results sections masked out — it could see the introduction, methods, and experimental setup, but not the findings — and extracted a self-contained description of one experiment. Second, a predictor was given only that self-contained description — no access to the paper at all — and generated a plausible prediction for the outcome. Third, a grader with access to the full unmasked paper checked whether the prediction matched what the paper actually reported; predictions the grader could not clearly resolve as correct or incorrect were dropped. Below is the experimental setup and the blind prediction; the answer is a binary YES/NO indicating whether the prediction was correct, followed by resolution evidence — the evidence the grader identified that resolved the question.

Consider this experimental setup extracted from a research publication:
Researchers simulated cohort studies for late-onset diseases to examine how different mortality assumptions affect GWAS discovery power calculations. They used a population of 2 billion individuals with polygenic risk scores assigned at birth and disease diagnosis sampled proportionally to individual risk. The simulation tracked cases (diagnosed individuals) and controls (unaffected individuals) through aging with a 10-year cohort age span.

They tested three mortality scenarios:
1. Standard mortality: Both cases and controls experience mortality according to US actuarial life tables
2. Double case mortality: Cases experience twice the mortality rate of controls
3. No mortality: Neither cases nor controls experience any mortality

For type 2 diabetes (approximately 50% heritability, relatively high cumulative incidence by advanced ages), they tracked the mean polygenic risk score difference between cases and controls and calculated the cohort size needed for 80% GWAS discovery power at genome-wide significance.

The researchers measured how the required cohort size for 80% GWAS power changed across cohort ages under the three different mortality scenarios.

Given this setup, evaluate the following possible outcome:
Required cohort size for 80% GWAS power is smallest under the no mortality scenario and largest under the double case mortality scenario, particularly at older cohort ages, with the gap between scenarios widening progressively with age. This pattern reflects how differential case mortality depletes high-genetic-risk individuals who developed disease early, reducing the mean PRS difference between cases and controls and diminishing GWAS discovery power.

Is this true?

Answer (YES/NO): NO